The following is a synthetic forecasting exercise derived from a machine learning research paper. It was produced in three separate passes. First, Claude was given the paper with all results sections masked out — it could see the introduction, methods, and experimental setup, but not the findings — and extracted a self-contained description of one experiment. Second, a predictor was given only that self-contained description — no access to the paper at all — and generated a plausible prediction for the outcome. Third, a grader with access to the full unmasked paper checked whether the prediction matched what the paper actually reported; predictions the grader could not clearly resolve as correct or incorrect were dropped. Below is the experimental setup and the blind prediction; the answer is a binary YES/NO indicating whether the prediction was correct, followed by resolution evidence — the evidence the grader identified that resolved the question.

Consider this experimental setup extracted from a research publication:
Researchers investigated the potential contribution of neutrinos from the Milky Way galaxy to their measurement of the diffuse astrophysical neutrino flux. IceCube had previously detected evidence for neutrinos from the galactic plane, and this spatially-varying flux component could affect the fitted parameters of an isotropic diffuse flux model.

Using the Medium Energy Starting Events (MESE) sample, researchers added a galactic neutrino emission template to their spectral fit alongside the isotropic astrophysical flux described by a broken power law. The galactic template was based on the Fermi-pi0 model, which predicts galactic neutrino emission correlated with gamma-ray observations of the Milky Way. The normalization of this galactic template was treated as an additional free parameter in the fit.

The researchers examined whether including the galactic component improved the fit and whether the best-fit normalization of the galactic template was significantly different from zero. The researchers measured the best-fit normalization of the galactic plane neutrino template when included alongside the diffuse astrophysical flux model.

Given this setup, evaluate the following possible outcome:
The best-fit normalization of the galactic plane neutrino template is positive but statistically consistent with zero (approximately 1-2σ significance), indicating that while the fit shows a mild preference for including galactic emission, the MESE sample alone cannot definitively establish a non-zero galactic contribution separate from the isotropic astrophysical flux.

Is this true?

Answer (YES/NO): NO